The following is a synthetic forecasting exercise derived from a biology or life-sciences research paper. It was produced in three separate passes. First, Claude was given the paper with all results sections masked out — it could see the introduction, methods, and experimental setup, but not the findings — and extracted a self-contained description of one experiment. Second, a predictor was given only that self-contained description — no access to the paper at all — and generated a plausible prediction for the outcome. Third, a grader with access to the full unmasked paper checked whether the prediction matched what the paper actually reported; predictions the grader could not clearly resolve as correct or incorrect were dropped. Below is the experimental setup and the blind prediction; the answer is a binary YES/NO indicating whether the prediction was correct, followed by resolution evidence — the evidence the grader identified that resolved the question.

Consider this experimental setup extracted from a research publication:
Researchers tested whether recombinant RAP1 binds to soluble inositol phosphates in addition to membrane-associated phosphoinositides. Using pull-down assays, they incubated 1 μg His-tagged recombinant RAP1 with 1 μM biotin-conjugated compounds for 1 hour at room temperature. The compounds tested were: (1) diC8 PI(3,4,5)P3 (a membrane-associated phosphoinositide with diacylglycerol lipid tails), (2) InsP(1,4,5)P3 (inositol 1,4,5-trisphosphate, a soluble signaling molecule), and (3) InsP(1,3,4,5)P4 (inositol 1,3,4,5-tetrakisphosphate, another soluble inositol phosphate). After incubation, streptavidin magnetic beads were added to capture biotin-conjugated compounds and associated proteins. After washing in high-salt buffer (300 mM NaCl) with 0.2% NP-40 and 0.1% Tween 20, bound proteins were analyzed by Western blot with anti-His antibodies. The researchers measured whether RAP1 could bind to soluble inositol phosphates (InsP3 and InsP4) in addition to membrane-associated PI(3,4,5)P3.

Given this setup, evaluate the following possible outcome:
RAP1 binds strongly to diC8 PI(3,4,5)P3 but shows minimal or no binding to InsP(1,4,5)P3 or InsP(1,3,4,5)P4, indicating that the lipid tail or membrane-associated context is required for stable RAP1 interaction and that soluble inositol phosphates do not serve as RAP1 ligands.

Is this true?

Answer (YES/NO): YES